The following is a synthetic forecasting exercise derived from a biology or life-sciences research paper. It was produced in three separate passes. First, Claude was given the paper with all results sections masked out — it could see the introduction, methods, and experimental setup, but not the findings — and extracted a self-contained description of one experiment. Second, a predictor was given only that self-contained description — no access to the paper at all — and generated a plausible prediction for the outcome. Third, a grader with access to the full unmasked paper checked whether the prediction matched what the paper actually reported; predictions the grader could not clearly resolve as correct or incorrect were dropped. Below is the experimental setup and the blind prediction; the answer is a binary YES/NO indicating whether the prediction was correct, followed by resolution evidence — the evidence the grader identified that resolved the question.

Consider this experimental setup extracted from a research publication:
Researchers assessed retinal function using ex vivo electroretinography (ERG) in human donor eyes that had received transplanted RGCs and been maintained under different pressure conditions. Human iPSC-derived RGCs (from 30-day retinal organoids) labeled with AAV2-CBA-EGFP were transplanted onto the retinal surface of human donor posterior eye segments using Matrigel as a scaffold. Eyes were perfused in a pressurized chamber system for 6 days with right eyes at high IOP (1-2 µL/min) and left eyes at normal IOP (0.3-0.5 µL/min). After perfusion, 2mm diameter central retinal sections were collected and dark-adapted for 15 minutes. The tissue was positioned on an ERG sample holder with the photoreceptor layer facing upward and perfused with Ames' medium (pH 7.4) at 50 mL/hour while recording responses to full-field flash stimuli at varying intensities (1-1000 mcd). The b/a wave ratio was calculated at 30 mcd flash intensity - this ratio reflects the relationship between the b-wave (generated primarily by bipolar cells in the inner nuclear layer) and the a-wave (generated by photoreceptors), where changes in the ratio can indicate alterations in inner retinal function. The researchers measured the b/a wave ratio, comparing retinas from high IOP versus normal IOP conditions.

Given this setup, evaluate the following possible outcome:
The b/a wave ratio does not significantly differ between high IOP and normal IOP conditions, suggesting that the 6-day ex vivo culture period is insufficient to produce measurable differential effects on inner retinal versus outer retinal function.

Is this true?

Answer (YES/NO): NO